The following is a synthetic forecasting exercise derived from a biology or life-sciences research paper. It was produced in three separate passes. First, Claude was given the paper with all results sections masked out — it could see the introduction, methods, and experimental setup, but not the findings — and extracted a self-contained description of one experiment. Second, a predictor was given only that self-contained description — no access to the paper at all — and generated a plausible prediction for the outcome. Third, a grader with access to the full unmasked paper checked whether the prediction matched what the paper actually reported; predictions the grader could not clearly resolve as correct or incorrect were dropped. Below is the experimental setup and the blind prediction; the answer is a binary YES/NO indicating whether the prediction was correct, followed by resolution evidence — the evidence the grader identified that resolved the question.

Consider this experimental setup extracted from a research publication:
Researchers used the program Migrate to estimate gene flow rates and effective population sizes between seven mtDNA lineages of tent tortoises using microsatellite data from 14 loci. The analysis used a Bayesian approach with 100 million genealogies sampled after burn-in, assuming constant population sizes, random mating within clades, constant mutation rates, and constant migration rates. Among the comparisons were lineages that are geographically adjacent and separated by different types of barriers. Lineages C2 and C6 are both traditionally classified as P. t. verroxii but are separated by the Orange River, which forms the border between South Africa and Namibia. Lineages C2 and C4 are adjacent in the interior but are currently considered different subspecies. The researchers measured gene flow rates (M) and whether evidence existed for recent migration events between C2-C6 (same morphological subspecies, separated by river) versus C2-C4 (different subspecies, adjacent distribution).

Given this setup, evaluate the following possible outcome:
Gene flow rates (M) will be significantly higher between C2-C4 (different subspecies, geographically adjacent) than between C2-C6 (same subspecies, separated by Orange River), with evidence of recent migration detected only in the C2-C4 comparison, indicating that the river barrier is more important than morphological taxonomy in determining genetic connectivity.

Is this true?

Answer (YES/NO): NO